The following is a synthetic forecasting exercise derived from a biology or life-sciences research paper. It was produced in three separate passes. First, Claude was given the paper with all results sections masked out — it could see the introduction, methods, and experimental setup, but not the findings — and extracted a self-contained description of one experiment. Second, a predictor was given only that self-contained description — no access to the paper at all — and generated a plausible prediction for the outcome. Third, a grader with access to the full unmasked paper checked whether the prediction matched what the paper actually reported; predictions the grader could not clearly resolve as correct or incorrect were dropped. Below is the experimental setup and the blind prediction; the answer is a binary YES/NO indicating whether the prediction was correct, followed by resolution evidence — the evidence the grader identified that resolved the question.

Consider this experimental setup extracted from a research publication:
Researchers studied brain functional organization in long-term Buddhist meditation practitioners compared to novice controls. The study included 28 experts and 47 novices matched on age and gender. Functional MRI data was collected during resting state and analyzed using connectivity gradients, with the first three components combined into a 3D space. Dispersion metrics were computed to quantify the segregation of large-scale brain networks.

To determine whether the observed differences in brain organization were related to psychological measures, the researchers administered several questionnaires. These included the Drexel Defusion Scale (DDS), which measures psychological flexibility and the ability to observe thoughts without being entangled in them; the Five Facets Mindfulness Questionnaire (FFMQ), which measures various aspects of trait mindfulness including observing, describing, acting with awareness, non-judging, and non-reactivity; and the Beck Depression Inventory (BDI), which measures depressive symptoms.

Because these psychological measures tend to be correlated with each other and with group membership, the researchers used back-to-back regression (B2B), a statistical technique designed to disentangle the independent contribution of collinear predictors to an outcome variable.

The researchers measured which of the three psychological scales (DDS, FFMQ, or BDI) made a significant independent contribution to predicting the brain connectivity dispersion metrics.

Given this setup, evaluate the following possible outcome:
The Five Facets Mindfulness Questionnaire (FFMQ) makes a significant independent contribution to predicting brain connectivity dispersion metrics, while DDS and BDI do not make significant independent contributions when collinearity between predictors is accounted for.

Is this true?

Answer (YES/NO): NO